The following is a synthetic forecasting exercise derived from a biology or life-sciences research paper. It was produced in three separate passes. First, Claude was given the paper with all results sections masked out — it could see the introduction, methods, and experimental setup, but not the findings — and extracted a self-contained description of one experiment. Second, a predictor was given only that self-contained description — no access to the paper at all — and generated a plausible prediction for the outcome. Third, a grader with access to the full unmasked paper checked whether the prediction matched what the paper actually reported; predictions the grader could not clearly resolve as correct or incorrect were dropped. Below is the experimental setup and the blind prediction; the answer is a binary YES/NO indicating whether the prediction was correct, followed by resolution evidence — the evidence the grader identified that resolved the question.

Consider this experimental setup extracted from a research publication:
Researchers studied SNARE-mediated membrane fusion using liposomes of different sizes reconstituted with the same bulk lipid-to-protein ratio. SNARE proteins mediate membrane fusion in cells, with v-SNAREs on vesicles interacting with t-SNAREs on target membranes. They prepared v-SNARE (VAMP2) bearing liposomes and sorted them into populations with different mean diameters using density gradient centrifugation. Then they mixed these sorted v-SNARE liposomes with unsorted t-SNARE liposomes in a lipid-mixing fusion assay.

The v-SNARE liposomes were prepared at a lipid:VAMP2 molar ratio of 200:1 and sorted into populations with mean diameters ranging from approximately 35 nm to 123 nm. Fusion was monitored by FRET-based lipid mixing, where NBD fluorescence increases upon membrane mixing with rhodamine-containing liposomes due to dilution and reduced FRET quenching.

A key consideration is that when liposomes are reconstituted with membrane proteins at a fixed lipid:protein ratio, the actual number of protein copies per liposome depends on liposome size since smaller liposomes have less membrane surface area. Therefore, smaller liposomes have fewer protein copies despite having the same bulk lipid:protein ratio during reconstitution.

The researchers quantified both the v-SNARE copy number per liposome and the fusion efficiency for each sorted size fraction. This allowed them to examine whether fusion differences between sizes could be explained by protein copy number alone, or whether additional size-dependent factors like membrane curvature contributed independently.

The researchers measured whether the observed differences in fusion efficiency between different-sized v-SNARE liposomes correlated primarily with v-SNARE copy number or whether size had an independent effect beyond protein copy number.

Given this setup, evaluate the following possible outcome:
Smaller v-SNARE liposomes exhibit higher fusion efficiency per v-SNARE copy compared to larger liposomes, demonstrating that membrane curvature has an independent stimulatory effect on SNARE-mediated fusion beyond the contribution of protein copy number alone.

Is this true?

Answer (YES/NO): YES